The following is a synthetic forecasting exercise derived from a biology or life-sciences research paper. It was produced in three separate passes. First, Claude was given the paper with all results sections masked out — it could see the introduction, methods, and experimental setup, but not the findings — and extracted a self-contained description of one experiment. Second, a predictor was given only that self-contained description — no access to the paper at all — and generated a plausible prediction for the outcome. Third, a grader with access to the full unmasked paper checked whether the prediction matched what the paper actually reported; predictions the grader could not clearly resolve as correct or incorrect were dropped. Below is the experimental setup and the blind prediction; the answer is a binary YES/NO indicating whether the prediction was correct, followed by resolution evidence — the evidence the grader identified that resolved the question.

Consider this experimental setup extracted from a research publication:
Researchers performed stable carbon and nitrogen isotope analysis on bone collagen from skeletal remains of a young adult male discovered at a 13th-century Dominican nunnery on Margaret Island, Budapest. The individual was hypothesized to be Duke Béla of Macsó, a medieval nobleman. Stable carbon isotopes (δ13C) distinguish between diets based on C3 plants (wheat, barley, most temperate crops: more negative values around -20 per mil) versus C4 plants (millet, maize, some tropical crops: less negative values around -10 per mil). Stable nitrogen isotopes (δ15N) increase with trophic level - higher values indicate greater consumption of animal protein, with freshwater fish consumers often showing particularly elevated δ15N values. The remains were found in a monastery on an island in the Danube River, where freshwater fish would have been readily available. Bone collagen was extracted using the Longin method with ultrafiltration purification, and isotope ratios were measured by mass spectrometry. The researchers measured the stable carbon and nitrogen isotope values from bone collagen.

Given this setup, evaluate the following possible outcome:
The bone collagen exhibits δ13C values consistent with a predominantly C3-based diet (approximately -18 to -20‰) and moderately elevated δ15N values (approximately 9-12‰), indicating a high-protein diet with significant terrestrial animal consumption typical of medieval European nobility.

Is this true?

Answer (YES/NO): NO